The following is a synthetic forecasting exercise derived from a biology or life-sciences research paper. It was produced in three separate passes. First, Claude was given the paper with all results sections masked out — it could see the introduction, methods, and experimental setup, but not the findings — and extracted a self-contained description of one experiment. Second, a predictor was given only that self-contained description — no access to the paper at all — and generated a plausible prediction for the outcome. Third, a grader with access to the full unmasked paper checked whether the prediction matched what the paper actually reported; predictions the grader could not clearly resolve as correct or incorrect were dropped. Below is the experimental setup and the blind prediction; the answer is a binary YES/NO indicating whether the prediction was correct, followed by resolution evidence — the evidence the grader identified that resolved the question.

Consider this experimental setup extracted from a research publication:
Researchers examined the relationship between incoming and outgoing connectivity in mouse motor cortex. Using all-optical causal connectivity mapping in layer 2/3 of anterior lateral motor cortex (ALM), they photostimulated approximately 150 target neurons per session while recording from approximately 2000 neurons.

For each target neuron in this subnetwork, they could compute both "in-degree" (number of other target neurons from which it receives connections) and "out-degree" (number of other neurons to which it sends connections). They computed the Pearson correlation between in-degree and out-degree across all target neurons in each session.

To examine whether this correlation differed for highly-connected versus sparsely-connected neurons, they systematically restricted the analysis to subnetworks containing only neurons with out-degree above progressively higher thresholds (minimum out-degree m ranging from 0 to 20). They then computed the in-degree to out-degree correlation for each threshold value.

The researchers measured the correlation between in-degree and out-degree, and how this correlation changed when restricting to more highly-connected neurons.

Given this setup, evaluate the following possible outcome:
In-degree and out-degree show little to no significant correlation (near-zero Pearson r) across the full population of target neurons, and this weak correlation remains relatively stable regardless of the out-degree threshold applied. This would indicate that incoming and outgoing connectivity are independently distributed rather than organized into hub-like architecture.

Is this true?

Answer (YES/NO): NO